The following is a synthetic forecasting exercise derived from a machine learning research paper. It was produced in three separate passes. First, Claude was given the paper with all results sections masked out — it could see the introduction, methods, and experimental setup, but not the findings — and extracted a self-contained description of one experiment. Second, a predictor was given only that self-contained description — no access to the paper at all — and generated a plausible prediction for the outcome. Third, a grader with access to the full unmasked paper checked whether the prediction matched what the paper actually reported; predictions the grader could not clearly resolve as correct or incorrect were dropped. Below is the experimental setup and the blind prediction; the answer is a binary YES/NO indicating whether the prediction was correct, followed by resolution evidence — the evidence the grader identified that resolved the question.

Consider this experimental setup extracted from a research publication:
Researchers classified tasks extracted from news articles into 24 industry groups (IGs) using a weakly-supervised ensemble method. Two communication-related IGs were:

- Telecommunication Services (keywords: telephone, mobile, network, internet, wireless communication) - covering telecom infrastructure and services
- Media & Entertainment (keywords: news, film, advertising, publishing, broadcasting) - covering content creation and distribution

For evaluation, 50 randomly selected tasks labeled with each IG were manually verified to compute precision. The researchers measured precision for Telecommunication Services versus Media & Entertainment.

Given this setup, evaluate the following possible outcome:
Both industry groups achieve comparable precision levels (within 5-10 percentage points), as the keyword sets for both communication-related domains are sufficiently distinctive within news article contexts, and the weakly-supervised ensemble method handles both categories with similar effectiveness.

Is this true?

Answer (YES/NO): NO